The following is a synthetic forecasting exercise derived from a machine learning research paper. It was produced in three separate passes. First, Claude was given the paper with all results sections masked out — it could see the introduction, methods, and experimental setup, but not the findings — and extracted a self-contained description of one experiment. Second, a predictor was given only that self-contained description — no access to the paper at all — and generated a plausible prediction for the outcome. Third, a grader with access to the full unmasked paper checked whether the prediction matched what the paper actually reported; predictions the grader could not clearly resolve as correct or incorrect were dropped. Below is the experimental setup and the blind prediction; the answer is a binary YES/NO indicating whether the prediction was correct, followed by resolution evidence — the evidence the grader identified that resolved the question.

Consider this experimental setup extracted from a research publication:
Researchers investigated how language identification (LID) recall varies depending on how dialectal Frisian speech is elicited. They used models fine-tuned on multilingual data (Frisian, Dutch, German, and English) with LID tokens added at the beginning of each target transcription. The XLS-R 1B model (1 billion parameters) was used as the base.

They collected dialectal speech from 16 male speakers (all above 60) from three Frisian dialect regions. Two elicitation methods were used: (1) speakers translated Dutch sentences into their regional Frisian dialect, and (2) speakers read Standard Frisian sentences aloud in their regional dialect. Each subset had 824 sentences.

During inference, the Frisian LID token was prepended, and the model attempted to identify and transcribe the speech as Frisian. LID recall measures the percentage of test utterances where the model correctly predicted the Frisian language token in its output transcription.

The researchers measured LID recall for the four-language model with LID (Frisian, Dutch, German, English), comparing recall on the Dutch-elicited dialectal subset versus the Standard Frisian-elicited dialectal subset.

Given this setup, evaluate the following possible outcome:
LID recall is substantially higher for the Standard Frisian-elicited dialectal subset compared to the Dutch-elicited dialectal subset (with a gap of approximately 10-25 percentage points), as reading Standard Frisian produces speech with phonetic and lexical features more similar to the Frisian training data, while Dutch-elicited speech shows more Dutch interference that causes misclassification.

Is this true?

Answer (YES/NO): NO